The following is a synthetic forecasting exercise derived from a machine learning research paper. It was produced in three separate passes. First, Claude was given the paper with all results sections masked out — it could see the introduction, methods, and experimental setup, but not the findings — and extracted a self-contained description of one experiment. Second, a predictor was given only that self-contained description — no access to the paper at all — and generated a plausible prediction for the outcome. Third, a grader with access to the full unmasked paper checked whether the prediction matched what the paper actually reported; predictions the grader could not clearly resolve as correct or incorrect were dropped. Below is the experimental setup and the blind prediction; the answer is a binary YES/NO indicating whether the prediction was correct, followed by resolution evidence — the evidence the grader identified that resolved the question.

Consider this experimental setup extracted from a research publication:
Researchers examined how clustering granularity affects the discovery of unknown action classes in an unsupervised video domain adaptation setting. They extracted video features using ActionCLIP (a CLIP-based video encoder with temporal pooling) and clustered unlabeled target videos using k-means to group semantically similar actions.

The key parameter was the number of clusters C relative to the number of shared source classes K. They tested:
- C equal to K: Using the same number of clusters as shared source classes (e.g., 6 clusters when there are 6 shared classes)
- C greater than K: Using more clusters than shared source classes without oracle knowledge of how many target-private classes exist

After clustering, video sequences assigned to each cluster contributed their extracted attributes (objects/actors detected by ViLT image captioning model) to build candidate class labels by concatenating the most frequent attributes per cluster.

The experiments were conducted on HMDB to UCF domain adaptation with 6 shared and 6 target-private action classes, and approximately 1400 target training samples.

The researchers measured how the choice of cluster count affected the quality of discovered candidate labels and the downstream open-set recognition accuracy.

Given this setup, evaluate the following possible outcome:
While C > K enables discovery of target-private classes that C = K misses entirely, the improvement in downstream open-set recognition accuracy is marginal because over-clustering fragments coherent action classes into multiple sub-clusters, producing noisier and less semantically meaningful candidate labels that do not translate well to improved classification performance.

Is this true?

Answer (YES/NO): NO